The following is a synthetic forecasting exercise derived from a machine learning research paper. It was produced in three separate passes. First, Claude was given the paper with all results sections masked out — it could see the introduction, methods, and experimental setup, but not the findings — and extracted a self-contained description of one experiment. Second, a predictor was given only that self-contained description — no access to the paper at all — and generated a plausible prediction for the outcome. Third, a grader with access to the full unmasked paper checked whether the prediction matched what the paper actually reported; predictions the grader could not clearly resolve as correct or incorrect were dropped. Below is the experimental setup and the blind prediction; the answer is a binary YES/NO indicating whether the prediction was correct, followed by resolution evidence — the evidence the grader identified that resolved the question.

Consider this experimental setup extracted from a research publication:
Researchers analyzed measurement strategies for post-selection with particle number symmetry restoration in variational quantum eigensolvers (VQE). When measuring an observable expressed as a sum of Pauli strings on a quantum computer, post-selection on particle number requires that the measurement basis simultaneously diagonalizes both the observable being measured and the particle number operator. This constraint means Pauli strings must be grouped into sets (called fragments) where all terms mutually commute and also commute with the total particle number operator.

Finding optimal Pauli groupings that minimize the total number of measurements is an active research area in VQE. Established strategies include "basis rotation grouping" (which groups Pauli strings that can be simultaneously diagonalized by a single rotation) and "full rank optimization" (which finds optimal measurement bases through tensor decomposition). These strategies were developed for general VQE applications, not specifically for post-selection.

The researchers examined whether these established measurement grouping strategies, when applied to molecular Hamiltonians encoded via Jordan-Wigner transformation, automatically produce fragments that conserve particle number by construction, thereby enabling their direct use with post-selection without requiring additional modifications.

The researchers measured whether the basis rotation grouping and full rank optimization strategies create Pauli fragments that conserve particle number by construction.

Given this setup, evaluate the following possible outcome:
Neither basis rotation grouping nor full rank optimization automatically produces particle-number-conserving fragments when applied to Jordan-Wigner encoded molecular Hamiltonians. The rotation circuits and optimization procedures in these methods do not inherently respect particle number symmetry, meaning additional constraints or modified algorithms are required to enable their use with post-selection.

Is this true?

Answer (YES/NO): NO